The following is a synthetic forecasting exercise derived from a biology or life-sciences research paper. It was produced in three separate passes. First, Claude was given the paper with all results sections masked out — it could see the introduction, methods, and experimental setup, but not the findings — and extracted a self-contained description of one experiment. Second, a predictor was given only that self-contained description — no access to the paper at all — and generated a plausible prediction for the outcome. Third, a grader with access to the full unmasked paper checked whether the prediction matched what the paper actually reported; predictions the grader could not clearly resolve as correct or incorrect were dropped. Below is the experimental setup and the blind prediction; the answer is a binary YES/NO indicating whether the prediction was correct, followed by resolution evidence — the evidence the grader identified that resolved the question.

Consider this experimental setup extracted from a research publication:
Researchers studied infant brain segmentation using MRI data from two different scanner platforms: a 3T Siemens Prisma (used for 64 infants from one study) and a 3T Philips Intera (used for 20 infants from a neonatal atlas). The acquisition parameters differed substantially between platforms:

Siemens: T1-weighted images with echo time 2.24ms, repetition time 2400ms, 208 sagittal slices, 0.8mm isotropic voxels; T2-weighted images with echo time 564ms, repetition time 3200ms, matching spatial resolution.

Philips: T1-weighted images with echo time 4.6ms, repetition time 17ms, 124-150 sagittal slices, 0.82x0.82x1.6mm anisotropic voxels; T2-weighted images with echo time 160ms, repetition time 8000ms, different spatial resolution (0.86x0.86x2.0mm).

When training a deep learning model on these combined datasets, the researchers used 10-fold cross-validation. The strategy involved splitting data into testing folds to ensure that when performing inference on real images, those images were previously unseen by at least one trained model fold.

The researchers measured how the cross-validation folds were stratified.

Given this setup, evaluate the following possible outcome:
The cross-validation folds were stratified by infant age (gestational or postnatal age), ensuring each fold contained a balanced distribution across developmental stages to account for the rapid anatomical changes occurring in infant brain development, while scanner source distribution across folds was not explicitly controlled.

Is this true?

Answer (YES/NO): YES